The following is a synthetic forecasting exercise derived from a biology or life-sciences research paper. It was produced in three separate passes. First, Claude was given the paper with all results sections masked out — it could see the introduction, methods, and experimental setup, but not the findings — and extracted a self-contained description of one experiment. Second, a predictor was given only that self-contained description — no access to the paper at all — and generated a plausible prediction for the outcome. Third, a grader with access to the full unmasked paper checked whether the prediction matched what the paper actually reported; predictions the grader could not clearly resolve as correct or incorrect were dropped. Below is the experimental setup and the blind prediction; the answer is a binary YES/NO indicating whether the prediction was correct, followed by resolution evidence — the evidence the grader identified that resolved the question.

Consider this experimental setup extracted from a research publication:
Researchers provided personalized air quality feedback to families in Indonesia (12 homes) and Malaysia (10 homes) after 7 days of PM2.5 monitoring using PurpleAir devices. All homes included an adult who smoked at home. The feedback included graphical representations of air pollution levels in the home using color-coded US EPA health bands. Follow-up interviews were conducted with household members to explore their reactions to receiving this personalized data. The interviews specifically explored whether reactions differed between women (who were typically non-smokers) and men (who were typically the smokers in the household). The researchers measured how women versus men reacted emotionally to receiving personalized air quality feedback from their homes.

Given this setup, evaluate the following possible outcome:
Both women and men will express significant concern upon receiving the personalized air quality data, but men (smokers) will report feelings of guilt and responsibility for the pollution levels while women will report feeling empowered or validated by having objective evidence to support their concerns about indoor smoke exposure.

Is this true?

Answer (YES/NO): NO